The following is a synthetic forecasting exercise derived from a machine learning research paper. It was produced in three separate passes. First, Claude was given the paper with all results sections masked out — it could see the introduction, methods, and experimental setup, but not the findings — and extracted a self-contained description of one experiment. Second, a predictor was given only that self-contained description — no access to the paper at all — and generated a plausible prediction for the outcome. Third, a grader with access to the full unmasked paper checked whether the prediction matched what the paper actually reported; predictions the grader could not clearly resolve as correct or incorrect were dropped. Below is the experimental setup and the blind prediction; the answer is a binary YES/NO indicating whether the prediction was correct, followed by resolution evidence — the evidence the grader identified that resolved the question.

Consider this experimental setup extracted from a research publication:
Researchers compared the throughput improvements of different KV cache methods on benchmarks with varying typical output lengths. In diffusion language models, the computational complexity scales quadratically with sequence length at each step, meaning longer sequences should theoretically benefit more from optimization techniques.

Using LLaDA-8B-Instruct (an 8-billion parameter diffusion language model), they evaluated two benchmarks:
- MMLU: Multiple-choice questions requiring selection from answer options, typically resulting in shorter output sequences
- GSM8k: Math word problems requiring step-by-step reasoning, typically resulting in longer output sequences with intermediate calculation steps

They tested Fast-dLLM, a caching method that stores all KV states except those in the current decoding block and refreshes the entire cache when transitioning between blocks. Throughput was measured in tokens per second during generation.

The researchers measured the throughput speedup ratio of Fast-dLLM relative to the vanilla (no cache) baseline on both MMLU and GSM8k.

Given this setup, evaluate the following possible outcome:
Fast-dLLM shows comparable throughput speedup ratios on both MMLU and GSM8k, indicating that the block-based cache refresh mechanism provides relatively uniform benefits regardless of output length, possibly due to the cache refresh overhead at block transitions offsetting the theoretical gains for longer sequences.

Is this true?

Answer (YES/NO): NO